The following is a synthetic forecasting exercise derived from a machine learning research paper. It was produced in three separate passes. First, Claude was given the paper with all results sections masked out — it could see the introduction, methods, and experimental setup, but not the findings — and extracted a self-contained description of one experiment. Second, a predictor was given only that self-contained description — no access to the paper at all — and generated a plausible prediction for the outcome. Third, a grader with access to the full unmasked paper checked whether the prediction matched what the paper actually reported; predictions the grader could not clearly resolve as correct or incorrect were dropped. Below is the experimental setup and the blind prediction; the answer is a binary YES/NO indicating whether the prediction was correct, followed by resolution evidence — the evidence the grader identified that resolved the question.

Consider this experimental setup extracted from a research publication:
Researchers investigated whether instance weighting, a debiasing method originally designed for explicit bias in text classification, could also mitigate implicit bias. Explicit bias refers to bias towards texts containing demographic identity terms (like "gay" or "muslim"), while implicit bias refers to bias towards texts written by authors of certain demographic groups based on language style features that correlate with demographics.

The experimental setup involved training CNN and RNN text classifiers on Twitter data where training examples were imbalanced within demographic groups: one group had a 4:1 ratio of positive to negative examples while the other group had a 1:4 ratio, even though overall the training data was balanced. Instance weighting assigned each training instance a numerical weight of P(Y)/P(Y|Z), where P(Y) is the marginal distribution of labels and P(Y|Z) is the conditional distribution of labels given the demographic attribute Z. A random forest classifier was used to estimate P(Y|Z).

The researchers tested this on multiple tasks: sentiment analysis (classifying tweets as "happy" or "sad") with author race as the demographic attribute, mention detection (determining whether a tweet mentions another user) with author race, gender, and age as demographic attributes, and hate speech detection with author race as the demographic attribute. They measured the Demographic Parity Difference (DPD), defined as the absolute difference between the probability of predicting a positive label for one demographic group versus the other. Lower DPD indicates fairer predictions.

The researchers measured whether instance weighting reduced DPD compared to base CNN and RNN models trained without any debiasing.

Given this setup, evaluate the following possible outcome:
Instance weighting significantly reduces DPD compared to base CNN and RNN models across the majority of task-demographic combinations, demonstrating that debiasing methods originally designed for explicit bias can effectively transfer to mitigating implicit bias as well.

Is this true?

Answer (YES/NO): NO